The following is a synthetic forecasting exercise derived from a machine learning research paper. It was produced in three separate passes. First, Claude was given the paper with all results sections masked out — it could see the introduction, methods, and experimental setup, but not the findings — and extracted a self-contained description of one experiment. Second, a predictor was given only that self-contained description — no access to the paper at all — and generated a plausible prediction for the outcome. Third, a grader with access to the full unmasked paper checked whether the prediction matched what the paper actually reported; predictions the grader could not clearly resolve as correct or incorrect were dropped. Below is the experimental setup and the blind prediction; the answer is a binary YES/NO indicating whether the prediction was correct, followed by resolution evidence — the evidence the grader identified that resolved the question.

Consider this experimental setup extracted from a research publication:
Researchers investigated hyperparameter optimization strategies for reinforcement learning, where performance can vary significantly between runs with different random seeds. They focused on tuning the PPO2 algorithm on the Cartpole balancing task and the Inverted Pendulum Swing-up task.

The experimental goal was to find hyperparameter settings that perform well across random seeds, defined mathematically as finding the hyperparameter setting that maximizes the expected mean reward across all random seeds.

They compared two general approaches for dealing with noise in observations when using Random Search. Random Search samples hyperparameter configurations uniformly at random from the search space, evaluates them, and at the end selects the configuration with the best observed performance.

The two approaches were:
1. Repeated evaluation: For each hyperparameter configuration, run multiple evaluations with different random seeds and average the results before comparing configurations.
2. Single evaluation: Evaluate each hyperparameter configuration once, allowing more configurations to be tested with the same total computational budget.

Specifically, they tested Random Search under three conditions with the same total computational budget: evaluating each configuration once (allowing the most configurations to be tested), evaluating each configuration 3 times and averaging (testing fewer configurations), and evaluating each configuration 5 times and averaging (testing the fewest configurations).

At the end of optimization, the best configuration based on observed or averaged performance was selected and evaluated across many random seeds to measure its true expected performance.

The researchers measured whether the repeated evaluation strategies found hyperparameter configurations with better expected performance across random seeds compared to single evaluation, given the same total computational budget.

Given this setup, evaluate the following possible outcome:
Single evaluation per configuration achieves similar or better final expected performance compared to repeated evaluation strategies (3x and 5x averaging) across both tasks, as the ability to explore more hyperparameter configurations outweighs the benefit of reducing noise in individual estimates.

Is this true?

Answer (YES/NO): YES